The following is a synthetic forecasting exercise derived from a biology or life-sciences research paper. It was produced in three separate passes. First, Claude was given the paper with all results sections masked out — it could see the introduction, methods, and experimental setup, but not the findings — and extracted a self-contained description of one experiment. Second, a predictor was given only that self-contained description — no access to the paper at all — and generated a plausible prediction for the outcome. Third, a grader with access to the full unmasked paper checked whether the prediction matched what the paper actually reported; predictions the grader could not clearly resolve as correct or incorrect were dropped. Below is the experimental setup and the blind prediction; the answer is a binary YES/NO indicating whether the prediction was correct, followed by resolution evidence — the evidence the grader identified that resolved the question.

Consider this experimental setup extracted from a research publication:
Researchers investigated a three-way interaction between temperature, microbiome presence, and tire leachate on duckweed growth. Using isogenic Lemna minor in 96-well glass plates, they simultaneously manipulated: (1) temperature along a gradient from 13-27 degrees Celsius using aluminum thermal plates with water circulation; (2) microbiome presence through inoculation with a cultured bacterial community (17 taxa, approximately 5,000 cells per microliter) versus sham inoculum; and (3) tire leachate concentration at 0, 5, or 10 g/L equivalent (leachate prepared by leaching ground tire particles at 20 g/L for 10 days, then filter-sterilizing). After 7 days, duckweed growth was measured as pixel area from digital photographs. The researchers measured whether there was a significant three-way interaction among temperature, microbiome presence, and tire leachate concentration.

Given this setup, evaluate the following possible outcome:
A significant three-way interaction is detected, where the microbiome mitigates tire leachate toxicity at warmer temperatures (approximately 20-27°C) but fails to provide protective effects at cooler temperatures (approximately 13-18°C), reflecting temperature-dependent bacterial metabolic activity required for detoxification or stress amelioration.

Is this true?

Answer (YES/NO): NO